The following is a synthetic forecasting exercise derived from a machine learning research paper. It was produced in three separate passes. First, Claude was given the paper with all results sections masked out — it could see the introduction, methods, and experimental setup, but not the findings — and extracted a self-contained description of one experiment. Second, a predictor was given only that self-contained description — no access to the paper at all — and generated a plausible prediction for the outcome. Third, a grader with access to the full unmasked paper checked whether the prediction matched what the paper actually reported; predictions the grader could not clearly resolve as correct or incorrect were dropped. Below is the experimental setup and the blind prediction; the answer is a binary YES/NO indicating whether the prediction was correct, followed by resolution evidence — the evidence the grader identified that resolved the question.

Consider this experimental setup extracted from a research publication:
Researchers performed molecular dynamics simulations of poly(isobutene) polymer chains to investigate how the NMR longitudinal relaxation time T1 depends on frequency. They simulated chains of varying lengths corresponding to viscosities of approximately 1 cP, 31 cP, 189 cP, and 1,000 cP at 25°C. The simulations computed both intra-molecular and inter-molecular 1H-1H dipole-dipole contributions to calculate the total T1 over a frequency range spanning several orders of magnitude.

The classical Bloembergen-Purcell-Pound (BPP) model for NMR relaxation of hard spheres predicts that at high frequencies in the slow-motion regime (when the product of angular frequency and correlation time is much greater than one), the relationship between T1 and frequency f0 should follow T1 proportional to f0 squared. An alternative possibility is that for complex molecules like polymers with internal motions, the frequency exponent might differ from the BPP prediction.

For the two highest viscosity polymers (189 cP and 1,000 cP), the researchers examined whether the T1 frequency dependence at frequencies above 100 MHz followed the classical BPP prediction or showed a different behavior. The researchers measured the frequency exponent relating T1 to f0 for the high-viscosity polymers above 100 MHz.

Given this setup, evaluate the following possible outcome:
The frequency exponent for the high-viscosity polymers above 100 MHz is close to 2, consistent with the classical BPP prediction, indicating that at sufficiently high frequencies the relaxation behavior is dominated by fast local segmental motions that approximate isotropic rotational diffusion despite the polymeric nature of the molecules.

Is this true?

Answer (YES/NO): NO